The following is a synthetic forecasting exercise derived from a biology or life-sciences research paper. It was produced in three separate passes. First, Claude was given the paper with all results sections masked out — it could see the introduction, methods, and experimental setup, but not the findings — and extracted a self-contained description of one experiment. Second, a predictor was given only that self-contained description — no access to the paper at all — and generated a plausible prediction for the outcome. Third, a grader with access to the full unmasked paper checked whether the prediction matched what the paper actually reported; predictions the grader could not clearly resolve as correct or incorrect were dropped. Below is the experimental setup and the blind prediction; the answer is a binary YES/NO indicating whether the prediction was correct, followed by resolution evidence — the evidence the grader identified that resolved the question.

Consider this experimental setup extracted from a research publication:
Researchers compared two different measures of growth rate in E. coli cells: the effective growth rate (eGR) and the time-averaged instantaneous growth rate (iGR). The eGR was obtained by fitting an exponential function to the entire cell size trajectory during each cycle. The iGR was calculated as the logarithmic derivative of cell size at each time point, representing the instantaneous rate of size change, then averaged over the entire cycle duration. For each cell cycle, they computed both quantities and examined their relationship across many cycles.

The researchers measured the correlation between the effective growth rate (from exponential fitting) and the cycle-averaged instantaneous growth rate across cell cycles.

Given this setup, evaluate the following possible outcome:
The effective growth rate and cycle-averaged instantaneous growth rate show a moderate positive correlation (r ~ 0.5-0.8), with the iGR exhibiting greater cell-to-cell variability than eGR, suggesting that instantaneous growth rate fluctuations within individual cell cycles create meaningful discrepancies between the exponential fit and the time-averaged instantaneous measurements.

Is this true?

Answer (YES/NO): NO